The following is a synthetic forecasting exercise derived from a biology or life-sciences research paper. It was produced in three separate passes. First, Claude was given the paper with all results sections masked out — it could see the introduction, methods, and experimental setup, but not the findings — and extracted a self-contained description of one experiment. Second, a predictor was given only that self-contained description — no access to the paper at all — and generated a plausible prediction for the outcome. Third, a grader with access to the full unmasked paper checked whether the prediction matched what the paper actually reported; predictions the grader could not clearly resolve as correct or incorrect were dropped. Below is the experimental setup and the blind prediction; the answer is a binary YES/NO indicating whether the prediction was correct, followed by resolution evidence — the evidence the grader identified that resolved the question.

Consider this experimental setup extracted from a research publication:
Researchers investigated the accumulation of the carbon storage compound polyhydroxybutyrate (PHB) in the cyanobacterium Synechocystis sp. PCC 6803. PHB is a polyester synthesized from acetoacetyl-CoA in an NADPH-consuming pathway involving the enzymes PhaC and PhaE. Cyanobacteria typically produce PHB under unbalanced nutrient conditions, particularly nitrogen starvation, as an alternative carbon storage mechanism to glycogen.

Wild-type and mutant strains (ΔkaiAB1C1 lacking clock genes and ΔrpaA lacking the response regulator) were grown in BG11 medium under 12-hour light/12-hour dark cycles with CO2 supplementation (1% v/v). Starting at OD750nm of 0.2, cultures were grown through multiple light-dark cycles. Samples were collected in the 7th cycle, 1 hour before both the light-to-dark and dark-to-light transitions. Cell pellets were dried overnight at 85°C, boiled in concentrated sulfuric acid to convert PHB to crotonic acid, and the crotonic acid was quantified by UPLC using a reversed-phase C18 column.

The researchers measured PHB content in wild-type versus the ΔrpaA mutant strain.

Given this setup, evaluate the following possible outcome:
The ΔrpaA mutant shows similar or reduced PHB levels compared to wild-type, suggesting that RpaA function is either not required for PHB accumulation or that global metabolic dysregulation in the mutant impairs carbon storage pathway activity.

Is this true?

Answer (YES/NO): YES